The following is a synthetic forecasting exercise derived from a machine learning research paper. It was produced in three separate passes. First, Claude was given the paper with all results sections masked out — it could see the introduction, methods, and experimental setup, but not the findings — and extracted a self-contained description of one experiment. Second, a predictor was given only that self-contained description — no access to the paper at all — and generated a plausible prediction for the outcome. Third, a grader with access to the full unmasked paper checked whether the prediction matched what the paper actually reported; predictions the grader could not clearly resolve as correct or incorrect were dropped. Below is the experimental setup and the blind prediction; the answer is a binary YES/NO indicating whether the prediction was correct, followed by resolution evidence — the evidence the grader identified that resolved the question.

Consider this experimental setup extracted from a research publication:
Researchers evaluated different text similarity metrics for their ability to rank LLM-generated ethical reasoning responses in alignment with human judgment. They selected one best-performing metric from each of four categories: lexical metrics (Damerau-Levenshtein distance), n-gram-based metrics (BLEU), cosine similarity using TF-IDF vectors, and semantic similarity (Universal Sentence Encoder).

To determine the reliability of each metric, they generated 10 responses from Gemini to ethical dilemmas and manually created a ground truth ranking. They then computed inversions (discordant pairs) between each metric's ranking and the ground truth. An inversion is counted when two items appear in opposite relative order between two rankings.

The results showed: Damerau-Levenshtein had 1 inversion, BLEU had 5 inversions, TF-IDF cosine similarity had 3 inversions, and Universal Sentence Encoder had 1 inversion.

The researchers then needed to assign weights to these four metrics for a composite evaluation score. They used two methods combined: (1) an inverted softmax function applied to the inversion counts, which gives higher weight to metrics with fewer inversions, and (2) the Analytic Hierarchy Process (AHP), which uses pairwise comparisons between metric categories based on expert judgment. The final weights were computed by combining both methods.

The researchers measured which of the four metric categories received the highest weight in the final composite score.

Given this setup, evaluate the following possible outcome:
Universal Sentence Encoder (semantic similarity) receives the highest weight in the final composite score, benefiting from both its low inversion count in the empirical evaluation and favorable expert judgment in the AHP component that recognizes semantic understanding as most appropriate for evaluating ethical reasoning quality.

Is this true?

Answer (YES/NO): YES